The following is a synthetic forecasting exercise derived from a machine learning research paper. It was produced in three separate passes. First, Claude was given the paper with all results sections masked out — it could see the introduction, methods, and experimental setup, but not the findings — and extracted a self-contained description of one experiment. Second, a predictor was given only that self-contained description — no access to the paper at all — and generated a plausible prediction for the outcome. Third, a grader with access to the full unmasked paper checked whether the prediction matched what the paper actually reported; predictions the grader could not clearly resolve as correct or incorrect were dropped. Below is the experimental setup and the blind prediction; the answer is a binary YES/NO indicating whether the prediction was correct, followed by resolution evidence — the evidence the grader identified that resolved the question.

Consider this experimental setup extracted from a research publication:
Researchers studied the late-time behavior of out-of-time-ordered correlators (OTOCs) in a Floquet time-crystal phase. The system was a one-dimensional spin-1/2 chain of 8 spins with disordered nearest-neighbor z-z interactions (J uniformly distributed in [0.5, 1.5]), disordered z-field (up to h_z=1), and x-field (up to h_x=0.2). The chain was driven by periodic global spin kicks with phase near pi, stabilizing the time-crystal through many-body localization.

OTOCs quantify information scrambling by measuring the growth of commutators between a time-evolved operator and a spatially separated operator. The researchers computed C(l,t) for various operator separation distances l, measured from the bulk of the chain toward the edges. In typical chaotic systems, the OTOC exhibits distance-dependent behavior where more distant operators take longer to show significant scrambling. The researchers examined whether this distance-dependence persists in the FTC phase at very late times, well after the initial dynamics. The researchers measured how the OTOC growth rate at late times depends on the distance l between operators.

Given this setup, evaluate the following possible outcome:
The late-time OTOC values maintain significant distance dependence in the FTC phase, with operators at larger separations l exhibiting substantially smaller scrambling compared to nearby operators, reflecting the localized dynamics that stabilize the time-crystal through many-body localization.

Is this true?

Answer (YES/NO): NO